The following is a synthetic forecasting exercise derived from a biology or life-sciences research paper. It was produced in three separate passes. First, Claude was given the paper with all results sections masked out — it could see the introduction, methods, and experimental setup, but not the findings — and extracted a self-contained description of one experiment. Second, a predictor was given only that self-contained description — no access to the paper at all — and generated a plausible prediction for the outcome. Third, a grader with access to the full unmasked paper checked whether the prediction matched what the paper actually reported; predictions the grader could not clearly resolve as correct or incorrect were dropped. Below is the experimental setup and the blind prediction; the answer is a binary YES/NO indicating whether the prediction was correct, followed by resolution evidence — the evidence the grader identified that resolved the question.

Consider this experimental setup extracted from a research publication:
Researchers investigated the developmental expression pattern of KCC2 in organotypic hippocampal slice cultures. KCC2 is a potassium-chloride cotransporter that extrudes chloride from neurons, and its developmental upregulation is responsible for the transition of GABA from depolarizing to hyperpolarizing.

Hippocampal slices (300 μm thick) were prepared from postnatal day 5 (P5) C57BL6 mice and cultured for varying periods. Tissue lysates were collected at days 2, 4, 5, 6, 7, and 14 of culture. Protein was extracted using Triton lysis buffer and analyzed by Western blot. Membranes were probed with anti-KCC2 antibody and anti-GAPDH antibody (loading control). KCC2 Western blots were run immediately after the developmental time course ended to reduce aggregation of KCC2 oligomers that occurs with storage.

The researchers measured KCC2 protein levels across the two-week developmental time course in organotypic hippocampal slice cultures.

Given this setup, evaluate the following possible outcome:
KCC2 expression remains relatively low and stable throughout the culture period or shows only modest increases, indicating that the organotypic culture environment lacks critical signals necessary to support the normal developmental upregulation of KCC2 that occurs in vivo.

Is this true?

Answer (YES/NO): NO